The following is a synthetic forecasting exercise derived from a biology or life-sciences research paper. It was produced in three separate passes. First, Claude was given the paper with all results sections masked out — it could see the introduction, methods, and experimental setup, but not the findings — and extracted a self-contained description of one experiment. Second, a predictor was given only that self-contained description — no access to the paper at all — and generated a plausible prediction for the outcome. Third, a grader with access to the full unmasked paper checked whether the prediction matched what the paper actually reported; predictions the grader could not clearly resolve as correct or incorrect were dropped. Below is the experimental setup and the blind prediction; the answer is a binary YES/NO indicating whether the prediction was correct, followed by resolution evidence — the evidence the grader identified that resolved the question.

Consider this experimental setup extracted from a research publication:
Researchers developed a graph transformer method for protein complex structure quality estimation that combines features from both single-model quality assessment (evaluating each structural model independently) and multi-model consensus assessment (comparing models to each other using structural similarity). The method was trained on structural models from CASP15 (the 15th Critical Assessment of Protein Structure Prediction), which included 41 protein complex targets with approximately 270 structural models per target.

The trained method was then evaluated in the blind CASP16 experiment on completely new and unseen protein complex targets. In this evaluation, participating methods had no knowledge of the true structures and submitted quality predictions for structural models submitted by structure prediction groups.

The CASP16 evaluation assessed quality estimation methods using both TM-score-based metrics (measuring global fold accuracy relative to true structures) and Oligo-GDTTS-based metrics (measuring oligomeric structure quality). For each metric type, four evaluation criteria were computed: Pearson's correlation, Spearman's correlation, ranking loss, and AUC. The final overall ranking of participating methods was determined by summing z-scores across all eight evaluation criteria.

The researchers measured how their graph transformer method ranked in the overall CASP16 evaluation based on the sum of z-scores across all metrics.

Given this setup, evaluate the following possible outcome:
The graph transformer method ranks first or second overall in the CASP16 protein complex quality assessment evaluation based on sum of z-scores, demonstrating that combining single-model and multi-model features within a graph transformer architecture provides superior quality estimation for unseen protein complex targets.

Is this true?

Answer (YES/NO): NO